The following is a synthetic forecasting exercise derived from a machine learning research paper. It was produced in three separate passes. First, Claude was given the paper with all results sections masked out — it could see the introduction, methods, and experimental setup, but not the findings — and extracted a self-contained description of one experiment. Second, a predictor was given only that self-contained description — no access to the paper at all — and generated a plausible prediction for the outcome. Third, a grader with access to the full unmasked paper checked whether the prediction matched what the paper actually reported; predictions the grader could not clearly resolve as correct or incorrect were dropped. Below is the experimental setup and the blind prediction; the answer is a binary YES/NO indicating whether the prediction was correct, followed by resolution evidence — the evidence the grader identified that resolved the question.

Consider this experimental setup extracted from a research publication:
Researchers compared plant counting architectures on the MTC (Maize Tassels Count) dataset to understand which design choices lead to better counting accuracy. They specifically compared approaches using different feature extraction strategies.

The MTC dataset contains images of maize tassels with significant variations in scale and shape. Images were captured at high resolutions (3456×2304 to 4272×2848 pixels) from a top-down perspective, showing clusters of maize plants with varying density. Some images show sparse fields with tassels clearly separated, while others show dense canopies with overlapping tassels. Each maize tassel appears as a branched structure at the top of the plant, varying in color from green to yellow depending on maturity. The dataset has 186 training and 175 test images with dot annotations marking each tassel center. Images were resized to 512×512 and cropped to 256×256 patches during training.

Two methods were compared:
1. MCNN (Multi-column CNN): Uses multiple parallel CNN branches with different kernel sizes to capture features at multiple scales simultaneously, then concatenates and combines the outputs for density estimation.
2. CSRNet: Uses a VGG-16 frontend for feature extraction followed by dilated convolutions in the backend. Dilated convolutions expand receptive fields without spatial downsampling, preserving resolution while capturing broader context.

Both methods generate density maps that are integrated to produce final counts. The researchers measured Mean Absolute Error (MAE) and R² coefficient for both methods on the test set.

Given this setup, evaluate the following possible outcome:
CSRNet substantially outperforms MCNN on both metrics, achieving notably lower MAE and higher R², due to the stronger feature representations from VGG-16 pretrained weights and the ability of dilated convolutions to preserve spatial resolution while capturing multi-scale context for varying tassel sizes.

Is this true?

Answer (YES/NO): YES